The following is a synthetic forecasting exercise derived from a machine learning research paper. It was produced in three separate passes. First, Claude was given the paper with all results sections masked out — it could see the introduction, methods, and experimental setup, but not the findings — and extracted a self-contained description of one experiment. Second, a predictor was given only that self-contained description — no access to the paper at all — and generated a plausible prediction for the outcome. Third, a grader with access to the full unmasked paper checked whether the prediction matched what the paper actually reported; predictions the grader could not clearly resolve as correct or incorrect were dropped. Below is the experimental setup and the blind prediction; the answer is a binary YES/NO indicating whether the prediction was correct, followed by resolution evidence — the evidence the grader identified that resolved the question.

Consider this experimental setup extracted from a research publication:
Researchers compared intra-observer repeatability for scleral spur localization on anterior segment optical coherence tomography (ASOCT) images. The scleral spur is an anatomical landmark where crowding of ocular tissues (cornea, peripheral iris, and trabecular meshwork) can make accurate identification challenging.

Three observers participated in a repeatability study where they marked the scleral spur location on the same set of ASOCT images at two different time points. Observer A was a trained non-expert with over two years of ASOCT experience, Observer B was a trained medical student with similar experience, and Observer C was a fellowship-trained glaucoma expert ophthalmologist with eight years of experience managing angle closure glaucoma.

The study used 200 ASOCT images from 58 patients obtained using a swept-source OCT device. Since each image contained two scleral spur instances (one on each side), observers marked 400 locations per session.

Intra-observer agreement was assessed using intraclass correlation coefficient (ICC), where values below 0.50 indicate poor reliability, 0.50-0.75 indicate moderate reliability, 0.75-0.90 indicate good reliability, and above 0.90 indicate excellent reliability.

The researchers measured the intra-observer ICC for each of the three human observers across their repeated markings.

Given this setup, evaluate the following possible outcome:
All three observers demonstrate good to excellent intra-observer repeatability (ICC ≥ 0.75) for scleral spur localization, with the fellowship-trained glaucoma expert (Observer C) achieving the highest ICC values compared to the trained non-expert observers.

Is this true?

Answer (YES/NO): NO